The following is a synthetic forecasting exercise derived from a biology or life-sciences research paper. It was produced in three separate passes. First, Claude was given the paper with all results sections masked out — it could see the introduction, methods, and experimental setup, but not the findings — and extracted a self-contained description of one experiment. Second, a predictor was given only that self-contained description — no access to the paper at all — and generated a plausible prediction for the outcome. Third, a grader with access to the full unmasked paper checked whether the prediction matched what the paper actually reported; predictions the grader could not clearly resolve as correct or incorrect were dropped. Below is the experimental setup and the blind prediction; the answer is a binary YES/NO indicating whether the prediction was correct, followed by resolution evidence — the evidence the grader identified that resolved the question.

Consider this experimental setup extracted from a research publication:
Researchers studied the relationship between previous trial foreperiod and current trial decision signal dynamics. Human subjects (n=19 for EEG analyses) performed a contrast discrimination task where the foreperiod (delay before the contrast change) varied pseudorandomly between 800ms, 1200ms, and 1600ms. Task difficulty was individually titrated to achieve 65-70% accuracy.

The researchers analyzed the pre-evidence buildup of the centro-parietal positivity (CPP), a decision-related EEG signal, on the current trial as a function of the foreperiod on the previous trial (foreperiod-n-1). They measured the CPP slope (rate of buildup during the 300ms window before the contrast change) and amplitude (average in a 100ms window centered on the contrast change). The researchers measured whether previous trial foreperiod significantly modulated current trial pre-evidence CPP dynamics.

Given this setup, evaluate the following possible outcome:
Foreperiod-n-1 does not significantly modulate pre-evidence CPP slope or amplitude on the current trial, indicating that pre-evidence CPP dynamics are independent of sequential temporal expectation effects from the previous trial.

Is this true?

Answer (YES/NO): NO